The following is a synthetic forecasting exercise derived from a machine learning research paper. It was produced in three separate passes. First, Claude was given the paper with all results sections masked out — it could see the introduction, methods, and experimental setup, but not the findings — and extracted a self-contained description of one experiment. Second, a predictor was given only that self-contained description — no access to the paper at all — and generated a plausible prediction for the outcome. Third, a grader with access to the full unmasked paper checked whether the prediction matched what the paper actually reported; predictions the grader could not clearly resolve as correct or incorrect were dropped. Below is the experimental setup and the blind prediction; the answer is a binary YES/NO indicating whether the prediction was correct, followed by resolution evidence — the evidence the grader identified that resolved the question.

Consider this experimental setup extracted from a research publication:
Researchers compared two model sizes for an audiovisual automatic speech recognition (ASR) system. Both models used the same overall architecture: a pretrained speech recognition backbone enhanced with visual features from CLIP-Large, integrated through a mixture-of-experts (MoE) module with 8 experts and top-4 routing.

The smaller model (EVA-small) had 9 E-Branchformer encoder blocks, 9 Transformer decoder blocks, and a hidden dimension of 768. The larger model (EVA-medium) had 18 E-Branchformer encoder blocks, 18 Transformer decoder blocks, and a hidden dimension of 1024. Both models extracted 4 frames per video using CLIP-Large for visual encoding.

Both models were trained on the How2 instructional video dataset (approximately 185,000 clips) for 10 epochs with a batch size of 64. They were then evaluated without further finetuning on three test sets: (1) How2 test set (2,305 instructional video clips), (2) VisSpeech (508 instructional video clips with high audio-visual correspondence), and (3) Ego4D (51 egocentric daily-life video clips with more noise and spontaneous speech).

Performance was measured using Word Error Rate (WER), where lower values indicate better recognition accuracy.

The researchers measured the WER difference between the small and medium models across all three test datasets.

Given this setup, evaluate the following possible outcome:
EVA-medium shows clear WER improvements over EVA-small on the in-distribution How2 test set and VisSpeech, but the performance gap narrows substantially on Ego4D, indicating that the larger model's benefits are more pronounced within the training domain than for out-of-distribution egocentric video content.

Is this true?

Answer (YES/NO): NO